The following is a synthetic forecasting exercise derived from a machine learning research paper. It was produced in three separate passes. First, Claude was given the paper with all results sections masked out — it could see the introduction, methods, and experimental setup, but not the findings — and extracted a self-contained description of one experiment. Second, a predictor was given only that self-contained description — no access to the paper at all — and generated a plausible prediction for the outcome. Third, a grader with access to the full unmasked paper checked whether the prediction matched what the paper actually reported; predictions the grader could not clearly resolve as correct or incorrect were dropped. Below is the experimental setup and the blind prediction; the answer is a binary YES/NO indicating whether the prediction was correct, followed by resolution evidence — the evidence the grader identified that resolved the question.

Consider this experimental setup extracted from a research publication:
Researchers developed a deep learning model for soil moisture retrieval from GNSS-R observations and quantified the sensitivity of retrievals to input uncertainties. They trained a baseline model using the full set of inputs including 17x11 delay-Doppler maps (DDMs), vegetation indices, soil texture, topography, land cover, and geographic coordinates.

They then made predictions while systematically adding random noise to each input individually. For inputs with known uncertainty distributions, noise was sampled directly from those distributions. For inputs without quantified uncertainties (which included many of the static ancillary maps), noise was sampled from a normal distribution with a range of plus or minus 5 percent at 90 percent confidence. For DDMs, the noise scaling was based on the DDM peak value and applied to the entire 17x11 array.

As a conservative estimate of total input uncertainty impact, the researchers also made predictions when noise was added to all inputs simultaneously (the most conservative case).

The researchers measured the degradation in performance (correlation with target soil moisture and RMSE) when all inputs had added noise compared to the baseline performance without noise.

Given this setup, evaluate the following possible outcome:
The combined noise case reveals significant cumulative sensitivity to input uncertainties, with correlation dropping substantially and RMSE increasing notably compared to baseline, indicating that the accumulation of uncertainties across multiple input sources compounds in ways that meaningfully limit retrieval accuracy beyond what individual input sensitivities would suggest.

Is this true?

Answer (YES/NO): NO